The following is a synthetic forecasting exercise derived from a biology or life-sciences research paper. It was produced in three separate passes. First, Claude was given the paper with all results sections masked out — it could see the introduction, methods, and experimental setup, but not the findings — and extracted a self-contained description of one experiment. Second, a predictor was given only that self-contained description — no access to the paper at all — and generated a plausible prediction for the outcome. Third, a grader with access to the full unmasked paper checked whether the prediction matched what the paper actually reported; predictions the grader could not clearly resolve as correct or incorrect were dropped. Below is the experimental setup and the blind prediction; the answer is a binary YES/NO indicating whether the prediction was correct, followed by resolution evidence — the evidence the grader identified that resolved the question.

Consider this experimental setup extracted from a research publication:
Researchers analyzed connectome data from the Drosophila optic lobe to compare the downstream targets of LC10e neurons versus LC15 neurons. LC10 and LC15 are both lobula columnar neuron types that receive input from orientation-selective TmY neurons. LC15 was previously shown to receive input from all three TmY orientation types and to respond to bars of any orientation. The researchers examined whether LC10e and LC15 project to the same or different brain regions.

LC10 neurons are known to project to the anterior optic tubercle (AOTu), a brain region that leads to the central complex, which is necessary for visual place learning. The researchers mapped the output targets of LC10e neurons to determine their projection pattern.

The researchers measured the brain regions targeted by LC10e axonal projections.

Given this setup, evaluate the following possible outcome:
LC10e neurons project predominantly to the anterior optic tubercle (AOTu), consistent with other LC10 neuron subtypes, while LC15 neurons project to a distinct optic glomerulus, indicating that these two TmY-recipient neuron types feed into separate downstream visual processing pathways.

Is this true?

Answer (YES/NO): YES